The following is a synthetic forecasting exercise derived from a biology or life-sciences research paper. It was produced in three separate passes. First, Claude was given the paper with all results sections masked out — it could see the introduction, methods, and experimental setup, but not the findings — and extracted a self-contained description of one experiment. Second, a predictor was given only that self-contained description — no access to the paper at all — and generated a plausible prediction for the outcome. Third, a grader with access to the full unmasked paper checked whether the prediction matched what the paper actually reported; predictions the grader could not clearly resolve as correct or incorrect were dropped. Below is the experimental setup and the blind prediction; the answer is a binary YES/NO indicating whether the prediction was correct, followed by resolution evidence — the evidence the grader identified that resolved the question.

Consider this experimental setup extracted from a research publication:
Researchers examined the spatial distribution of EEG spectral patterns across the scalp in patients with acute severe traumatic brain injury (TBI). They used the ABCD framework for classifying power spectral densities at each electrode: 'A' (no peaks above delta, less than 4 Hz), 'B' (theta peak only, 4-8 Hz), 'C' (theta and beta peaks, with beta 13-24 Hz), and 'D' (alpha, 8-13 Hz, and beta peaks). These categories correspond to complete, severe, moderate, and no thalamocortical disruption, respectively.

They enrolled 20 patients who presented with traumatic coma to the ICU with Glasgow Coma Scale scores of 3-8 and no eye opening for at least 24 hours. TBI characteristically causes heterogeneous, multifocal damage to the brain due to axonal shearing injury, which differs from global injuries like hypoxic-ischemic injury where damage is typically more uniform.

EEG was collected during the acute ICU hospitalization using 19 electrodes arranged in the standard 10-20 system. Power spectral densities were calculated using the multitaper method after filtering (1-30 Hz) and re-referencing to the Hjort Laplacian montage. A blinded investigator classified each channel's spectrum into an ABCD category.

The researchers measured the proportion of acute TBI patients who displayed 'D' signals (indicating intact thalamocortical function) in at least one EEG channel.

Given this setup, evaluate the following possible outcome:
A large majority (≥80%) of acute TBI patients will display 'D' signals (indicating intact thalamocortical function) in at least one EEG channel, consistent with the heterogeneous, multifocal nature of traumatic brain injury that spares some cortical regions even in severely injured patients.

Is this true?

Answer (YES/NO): YES